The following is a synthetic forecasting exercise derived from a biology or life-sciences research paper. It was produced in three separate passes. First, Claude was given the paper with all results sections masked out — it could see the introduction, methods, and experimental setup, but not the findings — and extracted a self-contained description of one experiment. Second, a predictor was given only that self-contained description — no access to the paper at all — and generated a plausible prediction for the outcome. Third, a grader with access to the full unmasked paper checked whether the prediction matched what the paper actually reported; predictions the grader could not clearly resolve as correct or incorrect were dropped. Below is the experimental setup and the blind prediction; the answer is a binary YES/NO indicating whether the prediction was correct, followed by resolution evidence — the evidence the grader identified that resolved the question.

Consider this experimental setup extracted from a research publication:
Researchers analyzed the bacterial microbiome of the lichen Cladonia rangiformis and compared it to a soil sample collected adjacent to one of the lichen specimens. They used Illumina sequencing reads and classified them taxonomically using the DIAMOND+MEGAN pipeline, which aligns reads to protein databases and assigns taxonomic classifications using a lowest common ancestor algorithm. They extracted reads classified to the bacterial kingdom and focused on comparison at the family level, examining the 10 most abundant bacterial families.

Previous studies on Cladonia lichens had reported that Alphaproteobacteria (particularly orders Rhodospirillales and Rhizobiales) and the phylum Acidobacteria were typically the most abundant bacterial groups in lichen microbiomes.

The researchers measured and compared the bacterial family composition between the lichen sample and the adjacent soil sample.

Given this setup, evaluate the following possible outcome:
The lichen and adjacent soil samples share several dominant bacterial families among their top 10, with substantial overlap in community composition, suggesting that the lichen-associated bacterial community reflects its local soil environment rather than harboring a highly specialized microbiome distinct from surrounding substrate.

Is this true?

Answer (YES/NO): NO